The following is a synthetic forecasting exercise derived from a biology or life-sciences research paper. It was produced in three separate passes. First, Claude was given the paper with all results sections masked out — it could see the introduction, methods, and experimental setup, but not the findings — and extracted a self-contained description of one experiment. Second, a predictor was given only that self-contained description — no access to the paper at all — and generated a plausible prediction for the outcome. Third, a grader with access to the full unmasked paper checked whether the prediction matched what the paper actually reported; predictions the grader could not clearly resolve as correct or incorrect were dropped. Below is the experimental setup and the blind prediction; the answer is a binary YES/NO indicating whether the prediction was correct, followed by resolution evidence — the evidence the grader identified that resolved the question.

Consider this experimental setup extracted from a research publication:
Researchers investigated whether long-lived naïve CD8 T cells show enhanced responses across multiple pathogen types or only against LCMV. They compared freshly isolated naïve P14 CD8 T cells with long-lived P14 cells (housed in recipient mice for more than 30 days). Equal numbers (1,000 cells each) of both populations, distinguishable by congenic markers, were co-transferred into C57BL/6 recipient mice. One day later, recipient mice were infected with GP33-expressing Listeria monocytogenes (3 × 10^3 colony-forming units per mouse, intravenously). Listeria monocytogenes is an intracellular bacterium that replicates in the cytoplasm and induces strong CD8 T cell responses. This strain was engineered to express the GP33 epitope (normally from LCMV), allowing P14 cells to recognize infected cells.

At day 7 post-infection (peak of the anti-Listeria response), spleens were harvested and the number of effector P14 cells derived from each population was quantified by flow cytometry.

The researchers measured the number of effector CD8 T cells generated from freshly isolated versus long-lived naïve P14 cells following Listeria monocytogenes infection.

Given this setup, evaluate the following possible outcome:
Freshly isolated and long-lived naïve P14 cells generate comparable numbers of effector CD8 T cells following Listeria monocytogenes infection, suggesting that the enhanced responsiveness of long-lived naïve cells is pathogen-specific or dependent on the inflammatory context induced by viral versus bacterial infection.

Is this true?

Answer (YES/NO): NO